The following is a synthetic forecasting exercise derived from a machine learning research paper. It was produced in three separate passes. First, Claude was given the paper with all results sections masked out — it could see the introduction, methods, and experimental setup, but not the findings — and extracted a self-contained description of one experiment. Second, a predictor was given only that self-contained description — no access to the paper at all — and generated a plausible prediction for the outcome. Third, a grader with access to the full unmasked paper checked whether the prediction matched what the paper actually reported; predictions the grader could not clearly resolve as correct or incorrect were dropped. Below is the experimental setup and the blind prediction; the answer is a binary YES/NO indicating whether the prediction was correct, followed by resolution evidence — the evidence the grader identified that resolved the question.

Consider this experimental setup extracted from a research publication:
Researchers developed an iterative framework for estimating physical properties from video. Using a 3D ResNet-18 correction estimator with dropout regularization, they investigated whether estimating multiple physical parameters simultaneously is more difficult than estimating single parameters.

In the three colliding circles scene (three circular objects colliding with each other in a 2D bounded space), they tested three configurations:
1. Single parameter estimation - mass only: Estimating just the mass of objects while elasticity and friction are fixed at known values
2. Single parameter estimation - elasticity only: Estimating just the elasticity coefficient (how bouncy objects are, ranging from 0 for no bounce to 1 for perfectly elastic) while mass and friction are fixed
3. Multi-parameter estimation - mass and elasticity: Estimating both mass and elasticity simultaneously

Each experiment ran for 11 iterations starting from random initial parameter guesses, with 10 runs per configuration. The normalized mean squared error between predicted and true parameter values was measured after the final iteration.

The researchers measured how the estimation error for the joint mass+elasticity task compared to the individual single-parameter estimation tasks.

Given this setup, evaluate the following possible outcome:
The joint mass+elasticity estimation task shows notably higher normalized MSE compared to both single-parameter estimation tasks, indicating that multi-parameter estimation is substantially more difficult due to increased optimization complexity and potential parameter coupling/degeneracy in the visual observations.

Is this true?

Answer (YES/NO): YES